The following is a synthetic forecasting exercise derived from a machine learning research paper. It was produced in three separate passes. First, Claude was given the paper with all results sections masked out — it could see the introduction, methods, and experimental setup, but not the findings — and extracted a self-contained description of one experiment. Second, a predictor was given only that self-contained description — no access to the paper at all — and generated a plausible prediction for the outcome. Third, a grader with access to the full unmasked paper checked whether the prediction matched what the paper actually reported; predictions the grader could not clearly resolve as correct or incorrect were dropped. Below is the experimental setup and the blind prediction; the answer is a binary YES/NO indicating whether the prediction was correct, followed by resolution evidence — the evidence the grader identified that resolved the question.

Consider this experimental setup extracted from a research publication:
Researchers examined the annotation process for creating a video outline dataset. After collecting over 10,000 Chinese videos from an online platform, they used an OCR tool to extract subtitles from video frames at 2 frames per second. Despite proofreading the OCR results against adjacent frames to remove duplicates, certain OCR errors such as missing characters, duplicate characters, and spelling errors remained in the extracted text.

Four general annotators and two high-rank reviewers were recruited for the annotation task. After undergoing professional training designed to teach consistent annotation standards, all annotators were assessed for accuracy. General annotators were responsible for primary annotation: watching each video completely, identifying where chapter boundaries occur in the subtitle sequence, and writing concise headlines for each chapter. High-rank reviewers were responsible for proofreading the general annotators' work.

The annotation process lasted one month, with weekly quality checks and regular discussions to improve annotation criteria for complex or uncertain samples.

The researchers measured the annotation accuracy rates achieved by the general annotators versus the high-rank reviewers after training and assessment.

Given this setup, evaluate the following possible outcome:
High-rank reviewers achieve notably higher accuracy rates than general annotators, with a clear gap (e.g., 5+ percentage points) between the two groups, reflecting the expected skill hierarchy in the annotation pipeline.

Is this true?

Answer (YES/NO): YES